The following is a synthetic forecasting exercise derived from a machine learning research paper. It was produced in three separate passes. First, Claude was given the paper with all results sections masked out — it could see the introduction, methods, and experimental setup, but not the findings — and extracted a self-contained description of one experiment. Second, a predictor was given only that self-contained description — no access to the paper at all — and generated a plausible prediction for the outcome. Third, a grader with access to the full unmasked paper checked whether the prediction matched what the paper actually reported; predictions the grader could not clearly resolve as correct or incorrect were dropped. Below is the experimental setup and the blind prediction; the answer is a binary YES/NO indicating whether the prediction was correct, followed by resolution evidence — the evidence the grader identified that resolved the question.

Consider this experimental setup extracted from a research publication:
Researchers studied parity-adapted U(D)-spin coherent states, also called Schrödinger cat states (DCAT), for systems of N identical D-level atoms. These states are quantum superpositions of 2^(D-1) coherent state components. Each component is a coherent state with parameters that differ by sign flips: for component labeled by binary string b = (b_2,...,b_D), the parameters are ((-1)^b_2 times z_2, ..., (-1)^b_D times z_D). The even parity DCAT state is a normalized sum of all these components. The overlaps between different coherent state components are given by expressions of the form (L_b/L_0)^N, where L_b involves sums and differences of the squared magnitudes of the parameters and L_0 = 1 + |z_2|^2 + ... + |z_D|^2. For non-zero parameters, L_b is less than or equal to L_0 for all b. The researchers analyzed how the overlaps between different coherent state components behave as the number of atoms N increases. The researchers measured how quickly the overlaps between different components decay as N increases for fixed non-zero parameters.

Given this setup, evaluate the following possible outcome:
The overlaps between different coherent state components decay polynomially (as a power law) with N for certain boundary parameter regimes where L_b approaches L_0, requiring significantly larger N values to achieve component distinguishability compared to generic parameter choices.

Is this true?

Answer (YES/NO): NO